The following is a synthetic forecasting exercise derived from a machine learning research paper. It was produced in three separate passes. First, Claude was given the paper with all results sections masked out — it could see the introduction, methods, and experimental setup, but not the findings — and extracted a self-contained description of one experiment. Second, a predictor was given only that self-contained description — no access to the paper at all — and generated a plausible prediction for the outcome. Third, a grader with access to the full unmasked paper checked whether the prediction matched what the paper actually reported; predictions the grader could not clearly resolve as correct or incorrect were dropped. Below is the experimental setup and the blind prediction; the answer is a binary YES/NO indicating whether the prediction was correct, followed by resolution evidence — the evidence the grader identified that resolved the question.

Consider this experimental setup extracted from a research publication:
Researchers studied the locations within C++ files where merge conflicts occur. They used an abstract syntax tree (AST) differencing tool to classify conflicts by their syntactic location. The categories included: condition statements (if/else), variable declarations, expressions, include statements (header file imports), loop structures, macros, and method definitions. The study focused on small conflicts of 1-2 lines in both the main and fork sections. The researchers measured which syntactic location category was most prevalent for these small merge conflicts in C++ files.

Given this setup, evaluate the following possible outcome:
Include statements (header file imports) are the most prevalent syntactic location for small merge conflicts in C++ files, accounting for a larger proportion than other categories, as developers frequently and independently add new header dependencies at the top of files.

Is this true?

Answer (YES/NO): YES